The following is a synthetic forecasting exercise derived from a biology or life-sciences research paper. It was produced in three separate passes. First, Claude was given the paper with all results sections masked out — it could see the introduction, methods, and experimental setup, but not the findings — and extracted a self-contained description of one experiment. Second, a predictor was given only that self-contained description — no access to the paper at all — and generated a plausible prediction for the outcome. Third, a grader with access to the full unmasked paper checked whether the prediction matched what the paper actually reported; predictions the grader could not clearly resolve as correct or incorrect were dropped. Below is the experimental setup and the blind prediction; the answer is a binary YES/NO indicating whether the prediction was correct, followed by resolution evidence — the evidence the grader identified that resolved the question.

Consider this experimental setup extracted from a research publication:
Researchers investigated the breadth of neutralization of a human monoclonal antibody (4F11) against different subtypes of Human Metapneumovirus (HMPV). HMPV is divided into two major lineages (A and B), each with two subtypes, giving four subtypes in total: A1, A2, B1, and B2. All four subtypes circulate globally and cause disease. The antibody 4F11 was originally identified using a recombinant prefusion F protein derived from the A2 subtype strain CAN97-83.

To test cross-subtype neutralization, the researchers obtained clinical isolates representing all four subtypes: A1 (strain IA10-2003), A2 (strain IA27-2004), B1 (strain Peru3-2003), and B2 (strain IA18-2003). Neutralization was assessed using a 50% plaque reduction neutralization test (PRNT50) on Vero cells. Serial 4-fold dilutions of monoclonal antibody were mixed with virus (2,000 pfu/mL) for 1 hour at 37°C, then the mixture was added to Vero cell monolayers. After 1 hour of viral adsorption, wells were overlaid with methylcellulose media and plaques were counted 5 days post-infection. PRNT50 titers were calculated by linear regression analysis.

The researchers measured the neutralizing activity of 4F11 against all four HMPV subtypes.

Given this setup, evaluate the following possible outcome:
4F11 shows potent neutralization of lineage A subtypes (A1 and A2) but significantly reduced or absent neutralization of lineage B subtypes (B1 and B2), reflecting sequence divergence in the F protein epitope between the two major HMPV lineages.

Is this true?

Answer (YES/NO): NO